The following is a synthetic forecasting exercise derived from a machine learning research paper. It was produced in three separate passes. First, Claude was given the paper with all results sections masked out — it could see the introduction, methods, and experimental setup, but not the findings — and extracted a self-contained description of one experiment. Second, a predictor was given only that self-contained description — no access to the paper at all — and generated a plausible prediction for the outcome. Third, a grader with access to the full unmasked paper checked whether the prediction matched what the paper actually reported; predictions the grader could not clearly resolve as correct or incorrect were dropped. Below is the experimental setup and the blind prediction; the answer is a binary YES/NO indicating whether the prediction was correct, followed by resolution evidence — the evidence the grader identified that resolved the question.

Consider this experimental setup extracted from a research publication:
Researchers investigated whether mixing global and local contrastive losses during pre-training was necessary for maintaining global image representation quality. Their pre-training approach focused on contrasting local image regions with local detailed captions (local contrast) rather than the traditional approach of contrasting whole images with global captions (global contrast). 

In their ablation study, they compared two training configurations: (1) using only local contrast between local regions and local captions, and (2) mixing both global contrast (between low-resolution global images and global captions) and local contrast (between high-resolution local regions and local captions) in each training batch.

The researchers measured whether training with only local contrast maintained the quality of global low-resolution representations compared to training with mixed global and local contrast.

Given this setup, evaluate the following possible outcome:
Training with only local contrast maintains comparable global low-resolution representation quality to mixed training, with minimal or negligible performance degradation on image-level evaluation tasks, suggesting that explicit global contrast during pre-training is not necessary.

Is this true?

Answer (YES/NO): NO